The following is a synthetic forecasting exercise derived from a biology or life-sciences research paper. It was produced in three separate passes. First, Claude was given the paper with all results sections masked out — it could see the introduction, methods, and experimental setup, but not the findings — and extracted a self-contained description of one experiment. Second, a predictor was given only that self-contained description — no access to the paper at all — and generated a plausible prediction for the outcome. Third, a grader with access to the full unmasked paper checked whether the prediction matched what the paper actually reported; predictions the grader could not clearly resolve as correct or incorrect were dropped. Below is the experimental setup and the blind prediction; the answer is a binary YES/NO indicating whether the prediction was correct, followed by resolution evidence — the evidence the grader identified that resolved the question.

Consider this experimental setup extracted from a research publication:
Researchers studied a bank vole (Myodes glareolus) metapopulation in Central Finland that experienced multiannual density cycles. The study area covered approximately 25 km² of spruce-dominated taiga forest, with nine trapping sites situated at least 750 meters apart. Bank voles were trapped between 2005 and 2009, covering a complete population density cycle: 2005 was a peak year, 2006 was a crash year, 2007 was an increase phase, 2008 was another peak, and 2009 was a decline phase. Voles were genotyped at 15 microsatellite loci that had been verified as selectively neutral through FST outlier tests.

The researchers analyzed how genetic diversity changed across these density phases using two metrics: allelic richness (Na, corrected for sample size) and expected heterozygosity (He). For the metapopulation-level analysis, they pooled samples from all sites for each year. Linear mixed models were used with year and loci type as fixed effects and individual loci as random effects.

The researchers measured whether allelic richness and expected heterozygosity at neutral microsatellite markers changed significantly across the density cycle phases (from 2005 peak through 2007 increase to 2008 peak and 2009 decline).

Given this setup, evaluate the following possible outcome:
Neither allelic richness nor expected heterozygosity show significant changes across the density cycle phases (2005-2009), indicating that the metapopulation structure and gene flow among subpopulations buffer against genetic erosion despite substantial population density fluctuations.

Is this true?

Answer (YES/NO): NO